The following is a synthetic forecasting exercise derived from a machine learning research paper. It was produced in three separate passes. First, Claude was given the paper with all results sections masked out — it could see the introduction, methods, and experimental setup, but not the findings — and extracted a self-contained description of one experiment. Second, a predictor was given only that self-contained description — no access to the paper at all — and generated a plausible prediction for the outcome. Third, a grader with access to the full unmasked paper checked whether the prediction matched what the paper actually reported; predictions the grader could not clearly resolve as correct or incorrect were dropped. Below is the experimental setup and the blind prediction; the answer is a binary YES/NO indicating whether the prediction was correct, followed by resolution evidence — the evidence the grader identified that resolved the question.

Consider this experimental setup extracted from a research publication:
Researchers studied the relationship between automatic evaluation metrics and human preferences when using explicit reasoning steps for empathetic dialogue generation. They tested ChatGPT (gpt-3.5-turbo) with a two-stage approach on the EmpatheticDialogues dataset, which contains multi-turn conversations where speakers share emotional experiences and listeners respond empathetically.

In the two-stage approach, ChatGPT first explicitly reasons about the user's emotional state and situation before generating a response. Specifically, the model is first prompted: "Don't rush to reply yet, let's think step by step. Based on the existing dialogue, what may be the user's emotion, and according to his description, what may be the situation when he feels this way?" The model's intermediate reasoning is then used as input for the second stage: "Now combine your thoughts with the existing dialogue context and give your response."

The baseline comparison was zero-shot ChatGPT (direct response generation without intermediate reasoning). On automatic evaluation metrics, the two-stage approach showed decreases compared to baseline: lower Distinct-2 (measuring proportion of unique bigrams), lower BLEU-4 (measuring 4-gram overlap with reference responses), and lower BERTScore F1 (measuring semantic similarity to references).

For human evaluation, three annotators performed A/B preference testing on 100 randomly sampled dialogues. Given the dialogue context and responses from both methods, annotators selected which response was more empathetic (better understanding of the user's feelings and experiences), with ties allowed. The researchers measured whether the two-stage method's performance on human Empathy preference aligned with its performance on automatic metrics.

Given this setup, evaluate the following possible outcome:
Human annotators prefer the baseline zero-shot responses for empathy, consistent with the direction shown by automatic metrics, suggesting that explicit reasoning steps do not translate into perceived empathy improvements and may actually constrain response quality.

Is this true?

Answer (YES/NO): NO